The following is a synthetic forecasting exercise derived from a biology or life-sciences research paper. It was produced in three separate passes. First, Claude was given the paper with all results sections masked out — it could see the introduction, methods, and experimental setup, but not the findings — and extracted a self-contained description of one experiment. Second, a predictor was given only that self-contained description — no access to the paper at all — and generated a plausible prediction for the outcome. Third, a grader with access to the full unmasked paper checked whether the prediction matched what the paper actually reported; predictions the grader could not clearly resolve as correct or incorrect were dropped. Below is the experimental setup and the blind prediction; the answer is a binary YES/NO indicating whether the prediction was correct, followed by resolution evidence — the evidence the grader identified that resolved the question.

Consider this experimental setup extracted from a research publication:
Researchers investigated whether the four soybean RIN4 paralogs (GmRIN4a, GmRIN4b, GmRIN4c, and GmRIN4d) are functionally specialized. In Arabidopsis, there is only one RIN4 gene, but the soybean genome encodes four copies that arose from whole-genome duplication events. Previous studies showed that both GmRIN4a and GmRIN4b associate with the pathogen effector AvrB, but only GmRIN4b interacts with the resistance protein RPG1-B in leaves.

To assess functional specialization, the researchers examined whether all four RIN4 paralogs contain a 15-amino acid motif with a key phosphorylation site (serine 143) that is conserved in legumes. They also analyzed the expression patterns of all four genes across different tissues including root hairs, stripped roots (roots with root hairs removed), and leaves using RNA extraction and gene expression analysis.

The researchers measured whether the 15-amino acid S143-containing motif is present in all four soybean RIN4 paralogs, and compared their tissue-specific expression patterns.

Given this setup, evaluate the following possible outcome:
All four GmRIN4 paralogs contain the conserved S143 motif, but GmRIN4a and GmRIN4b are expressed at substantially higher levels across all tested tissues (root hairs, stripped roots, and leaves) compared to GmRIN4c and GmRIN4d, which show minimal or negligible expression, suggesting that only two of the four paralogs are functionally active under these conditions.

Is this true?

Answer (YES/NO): NO